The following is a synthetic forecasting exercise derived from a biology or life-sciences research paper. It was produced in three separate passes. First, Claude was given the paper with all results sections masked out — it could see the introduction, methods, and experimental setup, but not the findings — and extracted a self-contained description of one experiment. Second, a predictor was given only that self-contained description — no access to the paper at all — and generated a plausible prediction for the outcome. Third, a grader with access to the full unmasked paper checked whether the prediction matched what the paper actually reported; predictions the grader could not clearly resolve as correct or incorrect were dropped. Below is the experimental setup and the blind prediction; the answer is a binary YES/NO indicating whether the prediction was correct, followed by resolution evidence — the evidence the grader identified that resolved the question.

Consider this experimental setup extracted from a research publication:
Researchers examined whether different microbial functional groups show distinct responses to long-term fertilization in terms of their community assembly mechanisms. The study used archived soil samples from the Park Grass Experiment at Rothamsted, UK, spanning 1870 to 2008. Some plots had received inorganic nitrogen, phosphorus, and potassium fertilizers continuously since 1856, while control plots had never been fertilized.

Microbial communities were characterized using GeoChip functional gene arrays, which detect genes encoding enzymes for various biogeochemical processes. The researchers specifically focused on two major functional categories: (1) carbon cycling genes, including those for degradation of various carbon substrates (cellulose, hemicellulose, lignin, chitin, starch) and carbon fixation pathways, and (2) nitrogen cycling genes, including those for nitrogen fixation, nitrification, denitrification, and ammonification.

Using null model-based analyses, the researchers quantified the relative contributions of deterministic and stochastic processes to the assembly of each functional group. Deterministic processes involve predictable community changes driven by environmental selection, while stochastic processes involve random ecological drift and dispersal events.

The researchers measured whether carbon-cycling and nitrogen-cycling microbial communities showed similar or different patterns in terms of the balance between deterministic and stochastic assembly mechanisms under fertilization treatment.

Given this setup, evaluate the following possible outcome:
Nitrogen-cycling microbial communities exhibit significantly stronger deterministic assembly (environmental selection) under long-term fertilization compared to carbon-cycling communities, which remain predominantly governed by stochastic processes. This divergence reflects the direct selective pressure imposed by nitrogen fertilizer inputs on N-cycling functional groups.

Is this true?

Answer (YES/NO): NO